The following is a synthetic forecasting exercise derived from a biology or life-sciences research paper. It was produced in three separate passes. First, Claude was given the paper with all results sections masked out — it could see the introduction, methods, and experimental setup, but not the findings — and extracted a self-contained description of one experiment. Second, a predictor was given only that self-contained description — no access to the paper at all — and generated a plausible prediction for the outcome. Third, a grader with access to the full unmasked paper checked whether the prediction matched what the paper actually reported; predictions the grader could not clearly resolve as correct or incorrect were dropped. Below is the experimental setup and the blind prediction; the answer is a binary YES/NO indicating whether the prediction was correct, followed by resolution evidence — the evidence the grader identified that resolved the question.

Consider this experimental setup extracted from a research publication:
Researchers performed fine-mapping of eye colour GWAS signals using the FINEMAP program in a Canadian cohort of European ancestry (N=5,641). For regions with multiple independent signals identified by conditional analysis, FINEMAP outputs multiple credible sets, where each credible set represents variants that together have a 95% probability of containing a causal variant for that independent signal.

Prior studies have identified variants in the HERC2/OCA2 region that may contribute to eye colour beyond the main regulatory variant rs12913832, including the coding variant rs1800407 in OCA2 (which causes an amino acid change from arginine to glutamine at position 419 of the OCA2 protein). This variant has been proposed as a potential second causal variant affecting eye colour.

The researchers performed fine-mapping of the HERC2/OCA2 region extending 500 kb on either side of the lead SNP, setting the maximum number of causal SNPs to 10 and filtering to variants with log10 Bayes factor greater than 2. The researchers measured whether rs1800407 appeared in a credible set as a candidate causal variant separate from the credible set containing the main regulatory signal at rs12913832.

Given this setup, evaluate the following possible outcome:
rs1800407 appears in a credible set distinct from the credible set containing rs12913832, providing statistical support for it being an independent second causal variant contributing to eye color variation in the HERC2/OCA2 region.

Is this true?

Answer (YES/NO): NO